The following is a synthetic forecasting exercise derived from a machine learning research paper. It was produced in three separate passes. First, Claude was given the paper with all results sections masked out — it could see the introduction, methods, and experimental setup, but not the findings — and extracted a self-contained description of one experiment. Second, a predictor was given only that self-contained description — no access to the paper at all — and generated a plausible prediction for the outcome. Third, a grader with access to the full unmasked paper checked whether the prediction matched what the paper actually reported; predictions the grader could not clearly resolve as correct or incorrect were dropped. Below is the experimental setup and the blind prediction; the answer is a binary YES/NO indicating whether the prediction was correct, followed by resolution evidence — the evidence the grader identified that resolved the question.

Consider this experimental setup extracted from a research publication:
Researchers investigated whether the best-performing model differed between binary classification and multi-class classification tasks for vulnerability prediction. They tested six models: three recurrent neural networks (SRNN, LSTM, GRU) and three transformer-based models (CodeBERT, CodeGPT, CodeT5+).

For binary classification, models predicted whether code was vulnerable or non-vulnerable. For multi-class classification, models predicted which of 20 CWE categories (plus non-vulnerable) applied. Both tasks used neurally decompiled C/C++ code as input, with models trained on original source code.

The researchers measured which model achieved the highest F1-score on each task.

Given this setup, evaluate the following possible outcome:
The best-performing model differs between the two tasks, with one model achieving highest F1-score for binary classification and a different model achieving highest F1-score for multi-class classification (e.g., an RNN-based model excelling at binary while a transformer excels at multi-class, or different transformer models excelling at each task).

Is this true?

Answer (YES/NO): YES